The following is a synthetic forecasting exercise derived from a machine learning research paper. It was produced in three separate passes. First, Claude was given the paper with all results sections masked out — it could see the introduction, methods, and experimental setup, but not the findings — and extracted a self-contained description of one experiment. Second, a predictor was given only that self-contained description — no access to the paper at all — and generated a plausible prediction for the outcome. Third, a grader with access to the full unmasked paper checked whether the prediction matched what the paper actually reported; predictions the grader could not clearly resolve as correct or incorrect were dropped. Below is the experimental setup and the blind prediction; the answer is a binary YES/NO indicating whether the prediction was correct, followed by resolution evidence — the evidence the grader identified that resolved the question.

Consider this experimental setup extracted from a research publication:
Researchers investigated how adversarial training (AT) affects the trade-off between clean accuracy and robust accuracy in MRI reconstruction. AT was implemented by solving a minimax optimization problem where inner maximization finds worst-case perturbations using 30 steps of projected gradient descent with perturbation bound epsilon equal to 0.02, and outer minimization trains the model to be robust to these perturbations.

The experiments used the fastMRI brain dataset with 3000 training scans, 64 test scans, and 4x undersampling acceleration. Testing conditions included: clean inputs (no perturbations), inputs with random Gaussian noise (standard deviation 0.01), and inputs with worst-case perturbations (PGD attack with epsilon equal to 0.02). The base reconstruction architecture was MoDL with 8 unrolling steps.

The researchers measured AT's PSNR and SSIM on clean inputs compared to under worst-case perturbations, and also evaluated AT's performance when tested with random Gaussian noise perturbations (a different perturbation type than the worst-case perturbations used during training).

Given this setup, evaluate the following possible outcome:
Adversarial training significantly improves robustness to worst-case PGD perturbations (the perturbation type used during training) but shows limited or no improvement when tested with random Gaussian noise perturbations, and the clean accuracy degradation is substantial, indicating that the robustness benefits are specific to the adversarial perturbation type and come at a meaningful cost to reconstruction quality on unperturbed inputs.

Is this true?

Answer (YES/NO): YES